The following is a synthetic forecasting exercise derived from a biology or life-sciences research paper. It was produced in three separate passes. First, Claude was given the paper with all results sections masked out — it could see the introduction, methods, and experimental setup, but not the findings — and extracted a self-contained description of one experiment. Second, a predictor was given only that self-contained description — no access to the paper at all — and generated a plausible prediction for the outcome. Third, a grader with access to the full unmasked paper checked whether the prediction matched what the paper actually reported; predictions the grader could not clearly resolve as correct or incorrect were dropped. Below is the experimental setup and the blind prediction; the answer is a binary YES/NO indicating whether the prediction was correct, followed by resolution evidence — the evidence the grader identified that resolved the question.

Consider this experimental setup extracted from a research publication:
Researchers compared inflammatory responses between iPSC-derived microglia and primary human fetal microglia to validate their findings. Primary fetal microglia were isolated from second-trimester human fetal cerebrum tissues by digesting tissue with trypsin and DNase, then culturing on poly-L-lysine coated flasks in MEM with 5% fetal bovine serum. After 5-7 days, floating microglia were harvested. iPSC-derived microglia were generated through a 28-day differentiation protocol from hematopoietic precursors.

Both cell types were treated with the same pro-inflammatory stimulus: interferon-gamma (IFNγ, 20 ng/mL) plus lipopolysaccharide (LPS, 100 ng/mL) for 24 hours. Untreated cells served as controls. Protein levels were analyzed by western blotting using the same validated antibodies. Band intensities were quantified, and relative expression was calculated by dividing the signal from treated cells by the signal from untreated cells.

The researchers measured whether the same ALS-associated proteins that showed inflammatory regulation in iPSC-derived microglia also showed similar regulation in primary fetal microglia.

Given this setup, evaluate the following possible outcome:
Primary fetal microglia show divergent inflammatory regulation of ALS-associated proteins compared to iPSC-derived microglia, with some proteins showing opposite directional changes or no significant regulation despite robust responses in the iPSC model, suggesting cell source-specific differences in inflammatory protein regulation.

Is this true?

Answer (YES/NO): NO